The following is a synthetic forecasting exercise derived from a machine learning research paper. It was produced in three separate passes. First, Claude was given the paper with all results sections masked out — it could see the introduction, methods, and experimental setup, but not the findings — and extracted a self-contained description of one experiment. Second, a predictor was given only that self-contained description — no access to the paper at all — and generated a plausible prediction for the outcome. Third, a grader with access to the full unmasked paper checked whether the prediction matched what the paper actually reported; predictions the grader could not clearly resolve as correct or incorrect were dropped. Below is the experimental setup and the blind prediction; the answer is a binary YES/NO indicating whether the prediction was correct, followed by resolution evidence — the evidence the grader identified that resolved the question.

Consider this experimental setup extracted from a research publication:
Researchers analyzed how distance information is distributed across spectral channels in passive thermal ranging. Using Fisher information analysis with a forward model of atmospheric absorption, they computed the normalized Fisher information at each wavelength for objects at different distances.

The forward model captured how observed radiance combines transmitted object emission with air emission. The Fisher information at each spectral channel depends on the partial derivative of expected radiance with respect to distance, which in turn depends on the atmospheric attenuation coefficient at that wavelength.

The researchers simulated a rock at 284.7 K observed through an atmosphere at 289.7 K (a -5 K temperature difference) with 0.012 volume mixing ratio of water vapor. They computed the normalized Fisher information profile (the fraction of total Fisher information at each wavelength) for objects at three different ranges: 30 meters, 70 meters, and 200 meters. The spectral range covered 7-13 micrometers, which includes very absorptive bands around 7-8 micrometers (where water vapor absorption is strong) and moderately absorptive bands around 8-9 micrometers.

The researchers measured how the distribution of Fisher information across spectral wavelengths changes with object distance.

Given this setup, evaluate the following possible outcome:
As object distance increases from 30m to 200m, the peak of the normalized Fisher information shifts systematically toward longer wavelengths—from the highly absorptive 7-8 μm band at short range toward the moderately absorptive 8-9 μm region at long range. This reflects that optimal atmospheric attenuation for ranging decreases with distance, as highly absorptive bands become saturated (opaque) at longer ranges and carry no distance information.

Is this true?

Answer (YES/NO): YES